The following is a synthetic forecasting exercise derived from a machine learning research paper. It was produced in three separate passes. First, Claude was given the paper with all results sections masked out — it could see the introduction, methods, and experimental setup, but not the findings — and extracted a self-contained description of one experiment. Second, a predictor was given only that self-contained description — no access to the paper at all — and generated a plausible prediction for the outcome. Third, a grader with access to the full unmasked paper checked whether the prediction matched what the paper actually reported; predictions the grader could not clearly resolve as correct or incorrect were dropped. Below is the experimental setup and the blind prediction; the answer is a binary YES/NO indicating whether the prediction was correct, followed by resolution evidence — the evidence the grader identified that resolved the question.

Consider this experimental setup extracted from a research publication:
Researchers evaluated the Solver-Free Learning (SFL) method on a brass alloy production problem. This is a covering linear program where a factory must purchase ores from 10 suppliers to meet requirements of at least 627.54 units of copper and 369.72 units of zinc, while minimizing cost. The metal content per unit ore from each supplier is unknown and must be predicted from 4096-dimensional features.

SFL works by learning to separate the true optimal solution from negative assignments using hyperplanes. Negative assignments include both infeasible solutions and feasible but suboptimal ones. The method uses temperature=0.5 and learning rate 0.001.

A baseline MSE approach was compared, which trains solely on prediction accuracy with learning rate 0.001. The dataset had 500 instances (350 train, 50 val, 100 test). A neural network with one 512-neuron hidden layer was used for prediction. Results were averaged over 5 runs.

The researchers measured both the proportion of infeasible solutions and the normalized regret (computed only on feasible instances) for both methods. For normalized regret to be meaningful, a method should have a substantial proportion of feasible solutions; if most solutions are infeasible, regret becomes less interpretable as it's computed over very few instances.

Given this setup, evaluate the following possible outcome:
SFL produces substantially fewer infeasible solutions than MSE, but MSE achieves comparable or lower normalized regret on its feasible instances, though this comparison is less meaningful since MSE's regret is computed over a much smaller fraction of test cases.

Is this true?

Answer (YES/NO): NO